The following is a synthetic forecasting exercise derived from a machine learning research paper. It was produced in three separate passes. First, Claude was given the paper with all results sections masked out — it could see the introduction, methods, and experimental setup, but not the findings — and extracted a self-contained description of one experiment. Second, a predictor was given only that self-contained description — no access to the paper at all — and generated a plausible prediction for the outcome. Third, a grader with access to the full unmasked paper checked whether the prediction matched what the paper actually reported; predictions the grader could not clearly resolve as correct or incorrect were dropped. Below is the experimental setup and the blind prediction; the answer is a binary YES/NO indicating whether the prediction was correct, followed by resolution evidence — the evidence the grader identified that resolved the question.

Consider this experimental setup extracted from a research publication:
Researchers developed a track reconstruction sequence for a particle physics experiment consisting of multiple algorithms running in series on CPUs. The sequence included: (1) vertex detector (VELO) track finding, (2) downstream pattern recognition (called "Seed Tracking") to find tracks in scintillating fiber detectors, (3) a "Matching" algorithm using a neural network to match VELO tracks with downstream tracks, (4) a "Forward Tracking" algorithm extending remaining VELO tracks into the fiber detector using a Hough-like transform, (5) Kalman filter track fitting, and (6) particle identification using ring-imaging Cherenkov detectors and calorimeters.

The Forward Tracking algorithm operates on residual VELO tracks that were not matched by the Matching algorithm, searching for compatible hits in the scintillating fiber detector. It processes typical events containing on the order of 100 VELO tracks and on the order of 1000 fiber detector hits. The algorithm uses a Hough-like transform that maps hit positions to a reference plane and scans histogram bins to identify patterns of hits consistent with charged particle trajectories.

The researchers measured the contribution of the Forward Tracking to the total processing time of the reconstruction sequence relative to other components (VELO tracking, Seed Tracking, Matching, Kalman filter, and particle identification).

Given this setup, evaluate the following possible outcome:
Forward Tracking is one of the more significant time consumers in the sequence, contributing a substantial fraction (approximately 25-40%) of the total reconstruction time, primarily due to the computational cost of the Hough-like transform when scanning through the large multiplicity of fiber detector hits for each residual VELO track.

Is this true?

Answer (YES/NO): NO